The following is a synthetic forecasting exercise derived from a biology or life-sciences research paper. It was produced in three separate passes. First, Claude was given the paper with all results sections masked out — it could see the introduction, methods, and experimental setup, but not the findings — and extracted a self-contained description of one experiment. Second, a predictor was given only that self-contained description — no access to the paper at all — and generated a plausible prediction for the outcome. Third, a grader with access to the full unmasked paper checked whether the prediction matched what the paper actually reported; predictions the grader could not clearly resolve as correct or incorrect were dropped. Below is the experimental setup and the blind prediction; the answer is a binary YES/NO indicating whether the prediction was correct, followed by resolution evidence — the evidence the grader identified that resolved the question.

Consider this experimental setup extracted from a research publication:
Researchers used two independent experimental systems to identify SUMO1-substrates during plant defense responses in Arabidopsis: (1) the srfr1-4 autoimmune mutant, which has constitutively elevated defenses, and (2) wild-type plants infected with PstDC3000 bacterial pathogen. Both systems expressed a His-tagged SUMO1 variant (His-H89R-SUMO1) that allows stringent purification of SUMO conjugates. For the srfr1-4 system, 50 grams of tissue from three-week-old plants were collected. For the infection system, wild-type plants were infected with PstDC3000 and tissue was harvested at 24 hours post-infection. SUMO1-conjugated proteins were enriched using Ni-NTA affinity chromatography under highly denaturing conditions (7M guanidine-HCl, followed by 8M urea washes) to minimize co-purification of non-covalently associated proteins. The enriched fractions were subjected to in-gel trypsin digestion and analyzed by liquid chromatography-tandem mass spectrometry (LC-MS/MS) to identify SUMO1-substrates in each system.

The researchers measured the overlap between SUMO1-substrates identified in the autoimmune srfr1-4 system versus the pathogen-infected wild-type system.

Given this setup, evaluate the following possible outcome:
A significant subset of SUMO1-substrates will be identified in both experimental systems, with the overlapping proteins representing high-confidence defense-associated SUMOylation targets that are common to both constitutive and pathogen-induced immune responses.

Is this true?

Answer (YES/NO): YES